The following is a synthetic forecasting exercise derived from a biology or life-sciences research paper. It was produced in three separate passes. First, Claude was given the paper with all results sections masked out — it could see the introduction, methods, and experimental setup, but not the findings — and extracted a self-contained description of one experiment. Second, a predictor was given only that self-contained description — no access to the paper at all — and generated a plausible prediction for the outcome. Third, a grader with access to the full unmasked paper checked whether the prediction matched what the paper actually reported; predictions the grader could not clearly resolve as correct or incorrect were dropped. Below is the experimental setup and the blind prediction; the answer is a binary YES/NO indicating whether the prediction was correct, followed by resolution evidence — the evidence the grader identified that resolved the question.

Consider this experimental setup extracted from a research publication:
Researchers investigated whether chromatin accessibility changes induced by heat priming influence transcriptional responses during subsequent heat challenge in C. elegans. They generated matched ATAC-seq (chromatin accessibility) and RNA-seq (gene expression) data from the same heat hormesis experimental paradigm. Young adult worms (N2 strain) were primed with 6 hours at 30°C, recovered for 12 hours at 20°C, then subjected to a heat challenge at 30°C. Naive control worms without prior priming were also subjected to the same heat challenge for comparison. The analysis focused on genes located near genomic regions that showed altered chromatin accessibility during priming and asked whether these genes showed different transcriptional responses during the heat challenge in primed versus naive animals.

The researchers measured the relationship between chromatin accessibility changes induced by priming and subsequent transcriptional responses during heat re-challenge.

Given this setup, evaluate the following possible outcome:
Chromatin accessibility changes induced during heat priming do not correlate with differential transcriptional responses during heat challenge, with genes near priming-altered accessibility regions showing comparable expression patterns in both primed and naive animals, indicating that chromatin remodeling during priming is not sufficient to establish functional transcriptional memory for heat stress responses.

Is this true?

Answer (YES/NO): YES